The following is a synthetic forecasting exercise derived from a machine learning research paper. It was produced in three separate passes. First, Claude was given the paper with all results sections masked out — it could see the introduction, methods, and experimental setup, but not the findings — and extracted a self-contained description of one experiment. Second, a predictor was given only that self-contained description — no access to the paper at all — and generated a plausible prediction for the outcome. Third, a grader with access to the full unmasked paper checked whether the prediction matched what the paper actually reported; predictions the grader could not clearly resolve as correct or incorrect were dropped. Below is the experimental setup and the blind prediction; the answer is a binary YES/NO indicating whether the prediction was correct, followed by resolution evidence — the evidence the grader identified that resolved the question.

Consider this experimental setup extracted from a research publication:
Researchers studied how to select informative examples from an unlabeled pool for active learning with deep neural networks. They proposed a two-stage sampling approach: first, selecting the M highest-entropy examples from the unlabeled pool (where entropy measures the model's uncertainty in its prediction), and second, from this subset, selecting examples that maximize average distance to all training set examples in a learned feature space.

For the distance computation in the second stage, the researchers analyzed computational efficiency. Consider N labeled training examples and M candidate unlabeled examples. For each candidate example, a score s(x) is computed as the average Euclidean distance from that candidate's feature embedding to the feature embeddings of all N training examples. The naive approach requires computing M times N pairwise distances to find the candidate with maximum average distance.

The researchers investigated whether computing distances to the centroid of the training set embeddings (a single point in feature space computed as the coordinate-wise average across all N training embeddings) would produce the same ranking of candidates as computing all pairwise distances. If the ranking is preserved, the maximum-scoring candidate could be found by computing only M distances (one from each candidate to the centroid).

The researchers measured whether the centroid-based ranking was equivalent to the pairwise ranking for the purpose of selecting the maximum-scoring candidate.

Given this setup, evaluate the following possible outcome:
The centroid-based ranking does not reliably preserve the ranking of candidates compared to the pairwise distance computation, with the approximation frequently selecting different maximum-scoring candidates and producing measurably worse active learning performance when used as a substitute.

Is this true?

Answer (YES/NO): NO